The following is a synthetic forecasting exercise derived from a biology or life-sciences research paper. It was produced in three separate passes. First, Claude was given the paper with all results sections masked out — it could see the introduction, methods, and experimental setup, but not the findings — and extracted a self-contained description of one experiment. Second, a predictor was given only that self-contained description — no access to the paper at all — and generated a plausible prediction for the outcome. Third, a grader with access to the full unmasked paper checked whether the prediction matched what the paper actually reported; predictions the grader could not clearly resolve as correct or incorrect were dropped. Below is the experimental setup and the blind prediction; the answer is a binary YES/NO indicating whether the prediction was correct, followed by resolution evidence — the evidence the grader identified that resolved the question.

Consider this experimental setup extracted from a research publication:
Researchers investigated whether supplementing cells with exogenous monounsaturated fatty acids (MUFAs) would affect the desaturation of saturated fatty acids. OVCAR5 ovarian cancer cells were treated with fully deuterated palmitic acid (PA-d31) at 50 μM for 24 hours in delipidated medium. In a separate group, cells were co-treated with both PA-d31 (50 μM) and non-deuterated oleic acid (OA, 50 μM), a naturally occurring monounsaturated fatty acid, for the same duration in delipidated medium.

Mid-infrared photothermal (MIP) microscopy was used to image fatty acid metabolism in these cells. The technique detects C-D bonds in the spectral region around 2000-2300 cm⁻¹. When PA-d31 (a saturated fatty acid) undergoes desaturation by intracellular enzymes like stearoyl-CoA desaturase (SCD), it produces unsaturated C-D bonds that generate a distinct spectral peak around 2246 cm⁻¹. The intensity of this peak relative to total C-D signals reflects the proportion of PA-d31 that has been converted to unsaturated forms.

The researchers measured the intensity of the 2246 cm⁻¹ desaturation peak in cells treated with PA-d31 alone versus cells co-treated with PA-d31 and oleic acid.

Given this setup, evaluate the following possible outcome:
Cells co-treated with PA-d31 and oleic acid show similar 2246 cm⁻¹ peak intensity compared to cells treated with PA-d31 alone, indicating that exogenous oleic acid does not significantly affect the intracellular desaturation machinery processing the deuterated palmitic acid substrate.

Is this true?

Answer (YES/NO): NO